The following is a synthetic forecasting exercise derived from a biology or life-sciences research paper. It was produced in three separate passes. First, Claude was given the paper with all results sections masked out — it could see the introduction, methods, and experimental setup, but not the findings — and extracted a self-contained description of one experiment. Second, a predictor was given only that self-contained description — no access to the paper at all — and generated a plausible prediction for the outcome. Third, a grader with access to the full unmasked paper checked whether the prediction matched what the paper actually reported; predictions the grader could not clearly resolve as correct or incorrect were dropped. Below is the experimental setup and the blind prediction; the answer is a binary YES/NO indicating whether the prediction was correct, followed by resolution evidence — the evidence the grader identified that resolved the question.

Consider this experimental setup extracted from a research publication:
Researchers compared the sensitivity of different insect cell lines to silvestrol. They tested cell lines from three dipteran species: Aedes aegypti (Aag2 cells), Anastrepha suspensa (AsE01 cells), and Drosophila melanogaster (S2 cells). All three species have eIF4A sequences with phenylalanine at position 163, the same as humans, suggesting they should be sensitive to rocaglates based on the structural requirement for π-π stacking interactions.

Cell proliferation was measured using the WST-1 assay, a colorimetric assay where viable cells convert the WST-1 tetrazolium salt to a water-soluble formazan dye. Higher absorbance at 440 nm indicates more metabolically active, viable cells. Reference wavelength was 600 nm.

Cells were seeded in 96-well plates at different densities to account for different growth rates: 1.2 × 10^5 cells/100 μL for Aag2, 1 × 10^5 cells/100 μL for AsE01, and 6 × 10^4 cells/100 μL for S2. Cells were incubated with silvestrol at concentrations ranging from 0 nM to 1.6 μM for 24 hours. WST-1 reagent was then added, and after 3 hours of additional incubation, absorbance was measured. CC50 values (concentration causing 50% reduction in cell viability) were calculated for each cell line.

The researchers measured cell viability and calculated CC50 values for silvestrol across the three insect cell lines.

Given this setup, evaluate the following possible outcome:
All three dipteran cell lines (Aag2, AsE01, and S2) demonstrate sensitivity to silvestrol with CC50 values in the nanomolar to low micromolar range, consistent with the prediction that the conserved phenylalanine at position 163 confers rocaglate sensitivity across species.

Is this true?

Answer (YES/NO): NO